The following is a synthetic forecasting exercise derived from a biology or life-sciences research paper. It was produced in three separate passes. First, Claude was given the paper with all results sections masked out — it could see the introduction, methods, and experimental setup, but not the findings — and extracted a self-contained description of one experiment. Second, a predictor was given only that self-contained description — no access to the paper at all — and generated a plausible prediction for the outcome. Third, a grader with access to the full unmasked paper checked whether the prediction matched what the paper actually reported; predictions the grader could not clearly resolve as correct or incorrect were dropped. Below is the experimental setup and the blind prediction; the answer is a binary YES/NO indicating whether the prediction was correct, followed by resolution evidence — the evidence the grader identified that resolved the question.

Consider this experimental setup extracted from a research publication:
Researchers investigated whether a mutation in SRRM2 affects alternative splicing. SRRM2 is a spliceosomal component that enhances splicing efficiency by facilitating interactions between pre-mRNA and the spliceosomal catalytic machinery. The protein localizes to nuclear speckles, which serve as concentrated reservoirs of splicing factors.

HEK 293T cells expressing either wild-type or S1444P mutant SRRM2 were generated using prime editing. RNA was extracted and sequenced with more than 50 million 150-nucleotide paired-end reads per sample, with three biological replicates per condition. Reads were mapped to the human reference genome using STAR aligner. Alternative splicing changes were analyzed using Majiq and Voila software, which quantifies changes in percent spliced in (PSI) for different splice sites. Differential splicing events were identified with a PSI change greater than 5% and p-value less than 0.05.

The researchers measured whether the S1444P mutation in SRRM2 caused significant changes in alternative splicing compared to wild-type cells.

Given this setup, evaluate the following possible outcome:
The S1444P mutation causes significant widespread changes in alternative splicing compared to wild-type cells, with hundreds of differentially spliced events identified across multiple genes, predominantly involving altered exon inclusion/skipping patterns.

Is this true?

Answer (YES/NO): NO